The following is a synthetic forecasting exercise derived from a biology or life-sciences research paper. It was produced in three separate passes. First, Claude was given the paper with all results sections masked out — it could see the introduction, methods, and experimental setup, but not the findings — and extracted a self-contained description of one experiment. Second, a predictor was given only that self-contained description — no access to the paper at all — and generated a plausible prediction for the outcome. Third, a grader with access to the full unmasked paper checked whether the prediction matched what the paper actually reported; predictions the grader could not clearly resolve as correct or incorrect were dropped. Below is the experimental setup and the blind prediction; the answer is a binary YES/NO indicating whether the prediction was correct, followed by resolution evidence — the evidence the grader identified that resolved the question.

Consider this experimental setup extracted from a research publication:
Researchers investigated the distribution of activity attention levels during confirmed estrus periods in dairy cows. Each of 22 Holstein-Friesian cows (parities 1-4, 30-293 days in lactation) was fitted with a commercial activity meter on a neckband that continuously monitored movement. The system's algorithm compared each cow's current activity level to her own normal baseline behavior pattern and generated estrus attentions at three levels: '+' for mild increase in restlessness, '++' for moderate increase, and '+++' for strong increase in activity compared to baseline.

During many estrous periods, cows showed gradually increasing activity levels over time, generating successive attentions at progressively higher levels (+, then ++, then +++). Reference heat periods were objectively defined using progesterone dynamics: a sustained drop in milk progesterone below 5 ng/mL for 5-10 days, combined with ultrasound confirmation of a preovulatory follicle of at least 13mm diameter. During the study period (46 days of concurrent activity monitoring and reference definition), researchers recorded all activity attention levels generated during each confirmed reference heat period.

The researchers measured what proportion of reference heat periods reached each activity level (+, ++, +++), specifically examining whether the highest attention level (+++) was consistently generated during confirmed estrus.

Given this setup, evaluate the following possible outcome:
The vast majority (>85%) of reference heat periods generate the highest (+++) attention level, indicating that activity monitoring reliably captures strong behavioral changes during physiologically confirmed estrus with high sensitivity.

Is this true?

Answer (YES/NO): NO